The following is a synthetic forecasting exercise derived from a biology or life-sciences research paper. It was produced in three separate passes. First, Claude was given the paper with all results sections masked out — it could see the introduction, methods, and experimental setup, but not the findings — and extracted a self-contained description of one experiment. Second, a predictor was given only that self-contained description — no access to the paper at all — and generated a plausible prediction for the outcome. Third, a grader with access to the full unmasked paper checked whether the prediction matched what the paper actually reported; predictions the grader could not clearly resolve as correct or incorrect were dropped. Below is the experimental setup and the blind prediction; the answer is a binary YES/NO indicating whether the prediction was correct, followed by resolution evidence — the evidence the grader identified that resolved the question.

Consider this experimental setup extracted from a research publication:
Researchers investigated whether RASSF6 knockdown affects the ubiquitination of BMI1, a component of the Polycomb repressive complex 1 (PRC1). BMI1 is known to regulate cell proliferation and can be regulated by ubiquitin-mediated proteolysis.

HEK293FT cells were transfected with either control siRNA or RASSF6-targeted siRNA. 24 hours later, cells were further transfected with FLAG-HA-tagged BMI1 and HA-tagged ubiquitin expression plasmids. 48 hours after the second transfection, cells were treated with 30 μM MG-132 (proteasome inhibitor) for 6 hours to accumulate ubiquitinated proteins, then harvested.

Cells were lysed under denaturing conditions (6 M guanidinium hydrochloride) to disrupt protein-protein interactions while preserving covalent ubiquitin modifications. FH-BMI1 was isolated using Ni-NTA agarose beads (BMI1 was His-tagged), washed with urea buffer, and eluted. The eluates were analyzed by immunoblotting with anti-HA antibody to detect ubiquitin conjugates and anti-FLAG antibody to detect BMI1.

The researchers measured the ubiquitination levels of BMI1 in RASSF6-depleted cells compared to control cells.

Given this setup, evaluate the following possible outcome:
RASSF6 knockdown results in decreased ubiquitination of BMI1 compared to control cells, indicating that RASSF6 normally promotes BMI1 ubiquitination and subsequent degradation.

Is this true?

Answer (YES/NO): YES